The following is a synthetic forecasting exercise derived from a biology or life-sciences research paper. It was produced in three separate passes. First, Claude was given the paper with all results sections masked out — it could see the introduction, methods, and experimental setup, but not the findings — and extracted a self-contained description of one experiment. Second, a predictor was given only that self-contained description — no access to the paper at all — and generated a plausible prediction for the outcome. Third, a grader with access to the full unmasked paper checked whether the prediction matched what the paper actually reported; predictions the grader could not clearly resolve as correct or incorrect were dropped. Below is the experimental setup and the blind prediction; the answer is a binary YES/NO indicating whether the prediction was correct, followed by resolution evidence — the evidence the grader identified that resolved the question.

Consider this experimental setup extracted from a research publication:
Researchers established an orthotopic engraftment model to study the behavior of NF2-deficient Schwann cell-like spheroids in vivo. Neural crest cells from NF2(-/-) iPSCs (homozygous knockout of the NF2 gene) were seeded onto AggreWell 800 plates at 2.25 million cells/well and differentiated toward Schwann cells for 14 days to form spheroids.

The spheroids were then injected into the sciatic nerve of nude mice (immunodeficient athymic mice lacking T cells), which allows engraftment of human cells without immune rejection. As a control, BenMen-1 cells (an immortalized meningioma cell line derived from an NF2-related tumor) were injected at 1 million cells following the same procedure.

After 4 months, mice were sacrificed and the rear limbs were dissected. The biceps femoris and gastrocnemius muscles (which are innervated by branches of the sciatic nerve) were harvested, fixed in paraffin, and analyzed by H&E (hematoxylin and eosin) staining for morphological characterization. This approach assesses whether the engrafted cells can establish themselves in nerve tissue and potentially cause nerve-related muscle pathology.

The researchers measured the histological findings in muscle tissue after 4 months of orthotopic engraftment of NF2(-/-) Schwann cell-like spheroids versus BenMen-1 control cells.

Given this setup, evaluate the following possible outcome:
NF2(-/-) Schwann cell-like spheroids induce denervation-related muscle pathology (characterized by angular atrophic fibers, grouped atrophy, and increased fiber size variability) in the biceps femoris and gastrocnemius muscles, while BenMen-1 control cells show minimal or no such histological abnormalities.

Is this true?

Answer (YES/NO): NO